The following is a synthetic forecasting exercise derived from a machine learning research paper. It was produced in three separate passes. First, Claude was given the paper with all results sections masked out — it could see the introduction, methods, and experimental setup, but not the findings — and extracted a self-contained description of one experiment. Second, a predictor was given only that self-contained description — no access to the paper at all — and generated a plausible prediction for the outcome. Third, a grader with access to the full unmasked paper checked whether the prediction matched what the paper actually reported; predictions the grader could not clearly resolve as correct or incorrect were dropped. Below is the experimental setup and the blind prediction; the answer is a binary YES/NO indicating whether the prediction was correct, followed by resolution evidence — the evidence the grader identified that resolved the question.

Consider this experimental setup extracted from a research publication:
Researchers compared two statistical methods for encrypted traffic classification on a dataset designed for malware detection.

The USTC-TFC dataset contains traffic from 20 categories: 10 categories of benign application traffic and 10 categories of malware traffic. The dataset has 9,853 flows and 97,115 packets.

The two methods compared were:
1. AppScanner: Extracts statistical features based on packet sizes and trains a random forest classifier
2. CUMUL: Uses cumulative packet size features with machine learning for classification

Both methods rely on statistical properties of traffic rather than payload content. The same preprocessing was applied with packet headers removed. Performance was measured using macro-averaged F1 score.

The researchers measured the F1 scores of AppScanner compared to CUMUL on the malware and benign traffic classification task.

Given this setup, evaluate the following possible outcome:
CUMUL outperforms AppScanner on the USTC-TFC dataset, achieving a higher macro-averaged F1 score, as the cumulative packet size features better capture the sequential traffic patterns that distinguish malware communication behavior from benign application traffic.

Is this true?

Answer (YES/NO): NO